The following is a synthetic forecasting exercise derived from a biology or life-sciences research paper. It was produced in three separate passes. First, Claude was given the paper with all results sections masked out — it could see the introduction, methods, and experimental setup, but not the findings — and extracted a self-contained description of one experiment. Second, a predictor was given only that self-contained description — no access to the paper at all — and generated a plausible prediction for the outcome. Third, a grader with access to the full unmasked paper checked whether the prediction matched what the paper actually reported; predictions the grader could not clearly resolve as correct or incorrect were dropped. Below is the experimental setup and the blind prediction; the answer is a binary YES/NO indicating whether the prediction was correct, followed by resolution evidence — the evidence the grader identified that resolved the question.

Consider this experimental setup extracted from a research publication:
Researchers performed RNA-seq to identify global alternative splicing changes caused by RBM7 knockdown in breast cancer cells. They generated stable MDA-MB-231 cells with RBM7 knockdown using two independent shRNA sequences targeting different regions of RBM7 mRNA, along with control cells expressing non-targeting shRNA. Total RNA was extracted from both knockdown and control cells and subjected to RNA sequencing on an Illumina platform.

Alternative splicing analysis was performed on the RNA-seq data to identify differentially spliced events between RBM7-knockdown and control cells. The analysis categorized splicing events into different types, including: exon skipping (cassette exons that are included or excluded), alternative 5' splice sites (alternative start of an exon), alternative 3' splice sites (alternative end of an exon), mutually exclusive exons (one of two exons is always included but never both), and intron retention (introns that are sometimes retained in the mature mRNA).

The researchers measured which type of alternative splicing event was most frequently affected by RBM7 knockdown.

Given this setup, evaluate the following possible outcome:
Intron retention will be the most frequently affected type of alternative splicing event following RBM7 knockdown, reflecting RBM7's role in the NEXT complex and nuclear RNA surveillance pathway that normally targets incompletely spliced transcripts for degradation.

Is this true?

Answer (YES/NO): NO